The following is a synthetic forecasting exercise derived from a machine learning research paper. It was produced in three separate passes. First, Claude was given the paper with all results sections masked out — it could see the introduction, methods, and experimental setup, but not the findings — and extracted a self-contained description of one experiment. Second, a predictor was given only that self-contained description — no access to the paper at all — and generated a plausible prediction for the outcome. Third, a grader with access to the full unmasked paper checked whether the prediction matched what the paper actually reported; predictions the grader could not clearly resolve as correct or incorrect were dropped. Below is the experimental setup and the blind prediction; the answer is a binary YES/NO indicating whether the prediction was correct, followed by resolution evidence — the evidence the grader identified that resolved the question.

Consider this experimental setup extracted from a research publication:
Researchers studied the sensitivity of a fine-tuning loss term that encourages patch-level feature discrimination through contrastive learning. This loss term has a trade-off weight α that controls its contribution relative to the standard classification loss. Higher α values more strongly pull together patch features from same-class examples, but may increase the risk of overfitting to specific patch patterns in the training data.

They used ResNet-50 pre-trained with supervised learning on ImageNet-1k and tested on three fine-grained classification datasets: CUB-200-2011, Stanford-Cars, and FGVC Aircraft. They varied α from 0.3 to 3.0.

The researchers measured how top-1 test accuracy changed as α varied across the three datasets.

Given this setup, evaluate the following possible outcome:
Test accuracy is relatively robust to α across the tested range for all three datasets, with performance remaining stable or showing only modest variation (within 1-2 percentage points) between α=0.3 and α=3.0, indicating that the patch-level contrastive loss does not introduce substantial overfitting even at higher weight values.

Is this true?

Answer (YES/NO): NO